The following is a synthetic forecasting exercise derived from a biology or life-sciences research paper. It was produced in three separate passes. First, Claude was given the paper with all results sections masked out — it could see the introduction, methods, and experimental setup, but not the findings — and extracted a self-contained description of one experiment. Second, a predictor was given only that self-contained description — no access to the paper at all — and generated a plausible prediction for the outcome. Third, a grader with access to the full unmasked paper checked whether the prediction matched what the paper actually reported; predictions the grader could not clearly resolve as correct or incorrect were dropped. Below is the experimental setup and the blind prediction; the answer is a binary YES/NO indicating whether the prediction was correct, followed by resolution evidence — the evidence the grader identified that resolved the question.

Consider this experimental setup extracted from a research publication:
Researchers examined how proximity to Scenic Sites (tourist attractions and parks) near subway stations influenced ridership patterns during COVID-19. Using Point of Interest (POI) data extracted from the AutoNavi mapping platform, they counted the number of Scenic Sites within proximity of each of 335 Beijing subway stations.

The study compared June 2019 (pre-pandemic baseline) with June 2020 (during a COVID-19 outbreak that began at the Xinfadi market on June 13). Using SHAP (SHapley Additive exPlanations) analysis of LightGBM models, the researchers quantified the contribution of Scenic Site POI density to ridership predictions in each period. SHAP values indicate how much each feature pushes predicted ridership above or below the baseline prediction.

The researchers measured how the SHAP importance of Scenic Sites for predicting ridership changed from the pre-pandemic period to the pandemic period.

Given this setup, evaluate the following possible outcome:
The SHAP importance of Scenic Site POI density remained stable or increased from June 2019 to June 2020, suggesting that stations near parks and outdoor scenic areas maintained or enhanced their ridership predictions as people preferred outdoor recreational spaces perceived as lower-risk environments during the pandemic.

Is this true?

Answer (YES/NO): NO